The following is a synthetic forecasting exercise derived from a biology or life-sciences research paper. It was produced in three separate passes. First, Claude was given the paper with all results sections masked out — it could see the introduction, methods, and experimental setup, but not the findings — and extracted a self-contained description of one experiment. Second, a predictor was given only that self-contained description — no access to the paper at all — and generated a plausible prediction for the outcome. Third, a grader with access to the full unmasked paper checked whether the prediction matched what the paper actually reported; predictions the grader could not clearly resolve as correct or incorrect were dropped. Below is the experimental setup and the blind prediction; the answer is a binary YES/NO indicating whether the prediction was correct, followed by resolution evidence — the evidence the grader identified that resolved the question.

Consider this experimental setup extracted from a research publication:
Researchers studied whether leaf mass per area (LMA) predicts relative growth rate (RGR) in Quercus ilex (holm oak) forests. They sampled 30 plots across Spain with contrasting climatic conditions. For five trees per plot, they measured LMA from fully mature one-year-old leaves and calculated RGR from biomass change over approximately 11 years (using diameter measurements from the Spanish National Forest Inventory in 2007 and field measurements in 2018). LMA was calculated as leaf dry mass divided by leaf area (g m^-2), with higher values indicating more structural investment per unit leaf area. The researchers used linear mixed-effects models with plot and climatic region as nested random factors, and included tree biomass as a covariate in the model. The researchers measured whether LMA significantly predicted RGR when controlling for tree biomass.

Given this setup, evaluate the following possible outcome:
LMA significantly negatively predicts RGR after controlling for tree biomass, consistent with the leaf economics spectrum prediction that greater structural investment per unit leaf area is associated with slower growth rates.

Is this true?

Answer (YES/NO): NO